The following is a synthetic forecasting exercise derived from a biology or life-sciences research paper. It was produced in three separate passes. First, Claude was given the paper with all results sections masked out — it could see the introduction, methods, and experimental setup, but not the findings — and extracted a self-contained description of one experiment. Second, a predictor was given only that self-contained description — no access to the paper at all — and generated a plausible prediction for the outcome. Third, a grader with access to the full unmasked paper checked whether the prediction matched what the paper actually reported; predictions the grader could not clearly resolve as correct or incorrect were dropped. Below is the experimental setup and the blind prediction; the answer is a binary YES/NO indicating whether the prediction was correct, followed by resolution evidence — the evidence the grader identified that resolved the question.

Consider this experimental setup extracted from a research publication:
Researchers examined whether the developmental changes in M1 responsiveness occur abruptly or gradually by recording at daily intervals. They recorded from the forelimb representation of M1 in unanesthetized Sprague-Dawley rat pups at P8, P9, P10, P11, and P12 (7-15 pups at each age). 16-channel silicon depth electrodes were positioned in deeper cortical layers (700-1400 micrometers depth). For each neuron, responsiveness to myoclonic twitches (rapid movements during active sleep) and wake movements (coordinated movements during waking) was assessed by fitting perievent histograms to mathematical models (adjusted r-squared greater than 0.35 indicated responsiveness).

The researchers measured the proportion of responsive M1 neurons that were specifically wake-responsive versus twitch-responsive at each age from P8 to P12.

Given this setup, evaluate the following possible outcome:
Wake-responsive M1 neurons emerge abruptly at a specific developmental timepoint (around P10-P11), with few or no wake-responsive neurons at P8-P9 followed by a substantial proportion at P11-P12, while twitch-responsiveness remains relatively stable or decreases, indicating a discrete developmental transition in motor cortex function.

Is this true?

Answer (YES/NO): YES